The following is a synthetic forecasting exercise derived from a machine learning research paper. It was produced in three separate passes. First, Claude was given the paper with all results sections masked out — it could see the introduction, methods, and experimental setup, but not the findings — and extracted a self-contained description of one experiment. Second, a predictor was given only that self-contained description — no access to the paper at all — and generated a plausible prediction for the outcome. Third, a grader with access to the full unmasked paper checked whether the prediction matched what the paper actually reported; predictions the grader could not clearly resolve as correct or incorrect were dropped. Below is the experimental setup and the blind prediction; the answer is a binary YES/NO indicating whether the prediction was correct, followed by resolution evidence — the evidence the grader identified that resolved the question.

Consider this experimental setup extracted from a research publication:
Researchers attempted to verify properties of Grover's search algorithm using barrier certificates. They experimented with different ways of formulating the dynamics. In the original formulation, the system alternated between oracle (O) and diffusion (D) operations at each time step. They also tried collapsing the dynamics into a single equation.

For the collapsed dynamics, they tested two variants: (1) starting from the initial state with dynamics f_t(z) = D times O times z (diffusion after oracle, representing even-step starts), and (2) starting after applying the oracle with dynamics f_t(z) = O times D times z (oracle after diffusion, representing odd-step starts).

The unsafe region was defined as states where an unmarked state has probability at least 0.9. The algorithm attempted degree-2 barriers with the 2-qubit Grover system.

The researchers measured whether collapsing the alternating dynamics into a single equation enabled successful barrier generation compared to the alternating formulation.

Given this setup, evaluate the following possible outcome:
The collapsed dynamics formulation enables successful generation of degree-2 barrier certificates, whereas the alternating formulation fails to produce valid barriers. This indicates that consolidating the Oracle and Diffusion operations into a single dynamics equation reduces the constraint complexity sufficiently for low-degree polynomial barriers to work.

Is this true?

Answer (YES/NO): NO